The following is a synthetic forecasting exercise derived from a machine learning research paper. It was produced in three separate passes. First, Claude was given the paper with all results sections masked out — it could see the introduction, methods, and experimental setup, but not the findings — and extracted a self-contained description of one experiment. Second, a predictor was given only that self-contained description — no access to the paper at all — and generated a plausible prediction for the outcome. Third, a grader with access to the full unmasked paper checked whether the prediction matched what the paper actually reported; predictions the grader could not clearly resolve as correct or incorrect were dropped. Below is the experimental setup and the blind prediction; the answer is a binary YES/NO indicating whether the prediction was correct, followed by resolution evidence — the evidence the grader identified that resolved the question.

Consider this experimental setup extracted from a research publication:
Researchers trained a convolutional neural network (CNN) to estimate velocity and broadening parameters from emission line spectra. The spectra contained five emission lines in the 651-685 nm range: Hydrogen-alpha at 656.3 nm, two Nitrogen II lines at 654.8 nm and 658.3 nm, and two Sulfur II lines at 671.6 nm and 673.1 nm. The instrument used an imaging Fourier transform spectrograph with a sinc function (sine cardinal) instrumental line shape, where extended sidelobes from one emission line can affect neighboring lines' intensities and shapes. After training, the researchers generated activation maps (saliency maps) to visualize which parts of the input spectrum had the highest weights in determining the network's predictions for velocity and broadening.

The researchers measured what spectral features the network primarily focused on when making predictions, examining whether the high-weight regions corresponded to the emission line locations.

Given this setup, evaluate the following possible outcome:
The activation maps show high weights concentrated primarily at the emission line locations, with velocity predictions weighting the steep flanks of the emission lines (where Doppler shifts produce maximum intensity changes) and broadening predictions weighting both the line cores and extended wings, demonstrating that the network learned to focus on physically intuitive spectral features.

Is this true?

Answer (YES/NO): NO